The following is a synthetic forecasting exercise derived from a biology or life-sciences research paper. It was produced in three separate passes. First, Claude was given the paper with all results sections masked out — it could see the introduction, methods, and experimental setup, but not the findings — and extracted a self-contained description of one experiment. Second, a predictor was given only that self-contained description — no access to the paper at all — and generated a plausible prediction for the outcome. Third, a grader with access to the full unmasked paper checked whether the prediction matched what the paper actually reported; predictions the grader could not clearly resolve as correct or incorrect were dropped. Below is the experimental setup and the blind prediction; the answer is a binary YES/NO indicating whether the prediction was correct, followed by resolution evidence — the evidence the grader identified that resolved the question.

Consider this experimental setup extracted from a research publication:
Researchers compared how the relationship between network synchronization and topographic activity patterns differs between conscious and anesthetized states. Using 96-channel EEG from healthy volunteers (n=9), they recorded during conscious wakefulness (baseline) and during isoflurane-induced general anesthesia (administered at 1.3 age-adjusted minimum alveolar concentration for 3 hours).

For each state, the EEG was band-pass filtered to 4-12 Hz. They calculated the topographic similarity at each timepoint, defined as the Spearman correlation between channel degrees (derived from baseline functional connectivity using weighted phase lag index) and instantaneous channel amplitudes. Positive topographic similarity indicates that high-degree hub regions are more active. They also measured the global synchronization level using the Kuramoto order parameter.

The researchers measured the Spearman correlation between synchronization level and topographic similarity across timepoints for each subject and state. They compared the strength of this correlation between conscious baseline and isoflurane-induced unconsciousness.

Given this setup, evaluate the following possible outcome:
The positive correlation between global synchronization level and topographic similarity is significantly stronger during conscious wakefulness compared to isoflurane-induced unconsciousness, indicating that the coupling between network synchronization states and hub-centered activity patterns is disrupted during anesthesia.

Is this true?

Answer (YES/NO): YES